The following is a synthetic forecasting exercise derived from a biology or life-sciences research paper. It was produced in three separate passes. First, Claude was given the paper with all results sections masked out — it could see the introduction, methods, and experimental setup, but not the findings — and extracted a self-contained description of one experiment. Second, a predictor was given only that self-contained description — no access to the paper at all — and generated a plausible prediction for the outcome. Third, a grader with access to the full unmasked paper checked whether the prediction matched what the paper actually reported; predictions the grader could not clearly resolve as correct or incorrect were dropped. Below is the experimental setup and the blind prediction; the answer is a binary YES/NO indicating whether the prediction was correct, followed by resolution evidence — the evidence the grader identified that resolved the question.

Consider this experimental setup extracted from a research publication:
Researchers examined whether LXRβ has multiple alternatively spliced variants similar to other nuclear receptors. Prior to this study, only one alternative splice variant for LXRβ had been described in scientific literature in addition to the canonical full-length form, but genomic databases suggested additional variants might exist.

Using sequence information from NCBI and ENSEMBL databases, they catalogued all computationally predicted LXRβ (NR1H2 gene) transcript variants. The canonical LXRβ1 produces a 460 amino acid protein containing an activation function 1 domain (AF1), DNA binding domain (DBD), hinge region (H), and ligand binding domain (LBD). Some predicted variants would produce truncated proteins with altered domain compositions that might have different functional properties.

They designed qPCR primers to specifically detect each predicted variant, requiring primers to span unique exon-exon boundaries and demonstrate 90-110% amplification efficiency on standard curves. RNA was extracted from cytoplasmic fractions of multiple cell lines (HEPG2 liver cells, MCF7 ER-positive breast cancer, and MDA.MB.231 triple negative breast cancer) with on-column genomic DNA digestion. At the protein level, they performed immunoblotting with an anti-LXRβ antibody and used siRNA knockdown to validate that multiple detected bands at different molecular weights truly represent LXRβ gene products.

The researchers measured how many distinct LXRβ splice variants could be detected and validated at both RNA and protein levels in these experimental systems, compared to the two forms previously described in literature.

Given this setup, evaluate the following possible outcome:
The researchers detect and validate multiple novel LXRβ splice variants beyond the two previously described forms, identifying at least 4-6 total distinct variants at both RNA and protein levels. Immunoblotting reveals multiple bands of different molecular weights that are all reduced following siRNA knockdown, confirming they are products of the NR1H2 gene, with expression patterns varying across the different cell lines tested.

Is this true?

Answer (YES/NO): NO